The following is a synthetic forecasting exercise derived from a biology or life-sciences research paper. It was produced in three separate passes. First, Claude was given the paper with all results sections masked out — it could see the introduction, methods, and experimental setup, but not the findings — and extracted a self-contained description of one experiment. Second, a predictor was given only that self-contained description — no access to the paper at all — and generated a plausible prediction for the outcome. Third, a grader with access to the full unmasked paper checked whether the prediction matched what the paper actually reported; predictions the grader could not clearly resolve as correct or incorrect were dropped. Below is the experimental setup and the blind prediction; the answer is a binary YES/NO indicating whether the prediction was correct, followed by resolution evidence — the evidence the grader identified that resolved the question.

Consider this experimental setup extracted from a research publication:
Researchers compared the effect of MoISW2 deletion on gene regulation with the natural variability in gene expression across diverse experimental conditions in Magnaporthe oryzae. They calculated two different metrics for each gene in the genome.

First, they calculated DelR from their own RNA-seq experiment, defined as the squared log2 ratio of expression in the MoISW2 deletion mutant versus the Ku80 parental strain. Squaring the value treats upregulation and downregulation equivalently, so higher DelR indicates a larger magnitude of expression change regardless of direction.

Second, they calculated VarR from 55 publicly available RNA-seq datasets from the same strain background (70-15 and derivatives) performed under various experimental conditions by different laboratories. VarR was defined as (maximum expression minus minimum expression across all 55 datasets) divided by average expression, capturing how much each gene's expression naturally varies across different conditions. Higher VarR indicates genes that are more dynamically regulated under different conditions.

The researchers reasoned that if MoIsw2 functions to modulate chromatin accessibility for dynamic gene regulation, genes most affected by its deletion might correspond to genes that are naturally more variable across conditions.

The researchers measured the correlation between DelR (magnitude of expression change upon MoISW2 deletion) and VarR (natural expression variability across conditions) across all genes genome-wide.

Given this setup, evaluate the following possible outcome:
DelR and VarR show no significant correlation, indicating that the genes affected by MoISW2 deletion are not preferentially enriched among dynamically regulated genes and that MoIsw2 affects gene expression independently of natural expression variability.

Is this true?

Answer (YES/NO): NO